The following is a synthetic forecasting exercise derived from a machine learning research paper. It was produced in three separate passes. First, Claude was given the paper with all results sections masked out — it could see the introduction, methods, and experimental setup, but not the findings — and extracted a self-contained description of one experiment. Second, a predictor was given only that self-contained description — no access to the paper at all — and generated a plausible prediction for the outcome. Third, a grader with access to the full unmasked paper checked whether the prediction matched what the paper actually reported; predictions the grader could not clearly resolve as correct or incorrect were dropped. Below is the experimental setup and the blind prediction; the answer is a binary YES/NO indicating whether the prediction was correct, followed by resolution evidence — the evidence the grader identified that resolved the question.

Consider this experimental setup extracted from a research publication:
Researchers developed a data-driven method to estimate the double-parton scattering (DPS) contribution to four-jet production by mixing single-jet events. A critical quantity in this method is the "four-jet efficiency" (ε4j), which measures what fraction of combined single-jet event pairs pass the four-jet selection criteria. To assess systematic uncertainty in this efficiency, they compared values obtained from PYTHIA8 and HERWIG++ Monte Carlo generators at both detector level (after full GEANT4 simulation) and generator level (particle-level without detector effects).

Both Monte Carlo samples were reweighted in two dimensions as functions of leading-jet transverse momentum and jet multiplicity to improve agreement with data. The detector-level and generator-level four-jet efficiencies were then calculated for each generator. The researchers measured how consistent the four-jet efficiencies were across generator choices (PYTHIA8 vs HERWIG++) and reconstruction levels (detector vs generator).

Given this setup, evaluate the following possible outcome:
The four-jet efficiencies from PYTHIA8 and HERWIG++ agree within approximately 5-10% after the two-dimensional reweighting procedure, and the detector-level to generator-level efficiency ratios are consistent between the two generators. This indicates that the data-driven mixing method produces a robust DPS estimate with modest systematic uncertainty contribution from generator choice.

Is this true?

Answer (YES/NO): NO